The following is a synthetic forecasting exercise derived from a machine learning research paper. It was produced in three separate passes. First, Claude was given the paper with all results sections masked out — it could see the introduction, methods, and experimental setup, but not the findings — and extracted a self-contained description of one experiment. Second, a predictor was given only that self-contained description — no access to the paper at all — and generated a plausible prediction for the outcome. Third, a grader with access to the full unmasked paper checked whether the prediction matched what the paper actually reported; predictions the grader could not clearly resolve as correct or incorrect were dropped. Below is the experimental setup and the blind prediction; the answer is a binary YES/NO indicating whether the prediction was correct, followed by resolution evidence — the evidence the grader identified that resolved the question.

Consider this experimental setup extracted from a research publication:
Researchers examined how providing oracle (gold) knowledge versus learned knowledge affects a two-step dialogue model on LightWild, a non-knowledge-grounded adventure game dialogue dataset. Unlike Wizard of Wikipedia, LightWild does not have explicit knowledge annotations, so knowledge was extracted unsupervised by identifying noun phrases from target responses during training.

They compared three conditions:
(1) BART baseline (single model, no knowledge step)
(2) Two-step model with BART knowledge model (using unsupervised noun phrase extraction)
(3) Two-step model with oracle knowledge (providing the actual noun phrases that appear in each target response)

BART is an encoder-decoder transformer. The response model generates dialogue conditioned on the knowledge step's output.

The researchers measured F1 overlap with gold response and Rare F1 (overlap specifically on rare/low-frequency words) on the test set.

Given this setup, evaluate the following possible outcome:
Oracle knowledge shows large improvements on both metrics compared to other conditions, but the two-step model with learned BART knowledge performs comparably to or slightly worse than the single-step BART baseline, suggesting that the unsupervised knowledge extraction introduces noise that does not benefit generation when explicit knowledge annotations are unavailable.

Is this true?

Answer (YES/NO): NO